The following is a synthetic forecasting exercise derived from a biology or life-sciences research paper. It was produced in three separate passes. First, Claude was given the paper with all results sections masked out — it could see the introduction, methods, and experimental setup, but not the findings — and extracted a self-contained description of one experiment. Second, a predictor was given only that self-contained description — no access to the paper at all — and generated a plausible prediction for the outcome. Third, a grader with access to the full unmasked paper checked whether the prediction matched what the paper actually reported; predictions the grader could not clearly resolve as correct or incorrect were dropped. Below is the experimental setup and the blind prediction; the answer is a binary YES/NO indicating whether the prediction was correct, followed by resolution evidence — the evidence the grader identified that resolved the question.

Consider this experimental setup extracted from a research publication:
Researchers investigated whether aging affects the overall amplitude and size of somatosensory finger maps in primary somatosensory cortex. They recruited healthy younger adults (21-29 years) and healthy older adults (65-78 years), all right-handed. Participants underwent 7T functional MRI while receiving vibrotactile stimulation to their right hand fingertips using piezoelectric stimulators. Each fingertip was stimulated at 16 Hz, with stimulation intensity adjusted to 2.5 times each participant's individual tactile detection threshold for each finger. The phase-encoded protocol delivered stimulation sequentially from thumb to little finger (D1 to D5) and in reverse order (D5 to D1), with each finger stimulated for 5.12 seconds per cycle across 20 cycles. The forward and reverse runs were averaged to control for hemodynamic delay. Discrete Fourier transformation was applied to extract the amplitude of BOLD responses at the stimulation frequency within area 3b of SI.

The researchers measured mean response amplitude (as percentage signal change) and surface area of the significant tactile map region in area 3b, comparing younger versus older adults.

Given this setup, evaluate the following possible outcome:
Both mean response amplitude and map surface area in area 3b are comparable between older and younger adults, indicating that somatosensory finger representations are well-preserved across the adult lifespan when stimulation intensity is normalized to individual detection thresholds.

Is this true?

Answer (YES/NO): YES